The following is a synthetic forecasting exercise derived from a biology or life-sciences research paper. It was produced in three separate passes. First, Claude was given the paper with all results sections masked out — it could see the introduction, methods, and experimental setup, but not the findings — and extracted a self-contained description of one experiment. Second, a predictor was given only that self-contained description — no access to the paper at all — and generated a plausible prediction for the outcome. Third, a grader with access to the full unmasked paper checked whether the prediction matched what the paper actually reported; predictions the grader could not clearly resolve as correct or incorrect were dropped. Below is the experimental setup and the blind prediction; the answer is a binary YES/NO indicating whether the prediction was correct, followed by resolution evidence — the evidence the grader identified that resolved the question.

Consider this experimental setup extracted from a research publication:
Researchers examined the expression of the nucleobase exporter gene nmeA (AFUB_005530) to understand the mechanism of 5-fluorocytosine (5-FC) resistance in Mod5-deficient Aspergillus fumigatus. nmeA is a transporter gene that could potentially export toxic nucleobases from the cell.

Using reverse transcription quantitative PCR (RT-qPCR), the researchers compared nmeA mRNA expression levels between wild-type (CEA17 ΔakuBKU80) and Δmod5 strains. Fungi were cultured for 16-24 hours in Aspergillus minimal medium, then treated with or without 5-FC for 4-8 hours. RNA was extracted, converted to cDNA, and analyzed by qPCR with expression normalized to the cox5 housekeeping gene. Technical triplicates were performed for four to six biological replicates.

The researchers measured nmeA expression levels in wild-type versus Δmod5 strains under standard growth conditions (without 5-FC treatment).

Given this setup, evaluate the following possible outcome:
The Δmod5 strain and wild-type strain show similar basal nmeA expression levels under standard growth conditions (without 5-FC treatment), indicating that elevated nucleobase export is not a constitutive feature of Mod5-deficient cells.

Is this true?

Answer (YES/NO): NO